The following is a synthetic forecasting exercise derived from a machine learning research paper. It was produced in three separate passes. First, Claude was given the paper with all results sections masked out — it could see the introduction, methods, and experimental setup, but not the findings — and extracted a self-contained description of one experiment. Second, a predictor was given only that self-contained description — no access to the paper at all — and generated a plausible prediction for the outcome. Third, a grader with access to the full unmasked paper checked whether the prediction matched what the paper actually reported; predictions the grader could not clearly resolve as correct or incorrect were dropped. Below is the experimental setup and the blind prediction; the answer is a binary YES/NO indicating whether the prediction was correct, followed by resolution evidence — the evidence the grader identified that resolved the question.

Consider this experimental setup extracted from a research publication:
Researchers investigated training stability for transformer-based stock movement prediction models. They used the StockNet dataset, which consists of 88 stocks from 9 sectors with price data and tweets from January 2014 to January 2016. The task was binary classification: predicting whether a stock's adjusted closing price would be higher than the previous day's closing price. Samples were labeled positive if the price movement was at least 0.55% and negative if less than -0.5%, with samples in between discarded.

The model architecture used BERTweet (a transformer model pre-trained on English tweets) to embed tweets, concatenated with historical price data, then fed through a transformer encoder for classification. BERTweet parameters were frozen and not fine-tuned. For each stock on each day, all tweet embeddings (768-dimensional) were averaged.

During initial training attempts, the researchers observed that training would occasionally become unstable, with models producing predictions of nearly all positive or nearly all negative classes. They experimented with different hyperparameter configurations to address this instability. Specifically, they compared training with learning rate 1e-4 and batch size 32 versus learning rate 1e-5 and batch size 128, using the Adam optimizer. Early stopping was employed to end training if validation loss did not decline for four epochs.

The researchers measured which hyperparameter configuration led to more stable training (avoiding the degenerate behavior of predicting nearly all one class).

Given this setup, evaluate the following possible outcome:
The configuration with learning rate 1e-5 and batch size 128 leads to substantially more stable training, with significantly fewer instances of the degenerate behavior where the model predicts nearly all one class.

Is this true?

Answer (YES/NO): YES